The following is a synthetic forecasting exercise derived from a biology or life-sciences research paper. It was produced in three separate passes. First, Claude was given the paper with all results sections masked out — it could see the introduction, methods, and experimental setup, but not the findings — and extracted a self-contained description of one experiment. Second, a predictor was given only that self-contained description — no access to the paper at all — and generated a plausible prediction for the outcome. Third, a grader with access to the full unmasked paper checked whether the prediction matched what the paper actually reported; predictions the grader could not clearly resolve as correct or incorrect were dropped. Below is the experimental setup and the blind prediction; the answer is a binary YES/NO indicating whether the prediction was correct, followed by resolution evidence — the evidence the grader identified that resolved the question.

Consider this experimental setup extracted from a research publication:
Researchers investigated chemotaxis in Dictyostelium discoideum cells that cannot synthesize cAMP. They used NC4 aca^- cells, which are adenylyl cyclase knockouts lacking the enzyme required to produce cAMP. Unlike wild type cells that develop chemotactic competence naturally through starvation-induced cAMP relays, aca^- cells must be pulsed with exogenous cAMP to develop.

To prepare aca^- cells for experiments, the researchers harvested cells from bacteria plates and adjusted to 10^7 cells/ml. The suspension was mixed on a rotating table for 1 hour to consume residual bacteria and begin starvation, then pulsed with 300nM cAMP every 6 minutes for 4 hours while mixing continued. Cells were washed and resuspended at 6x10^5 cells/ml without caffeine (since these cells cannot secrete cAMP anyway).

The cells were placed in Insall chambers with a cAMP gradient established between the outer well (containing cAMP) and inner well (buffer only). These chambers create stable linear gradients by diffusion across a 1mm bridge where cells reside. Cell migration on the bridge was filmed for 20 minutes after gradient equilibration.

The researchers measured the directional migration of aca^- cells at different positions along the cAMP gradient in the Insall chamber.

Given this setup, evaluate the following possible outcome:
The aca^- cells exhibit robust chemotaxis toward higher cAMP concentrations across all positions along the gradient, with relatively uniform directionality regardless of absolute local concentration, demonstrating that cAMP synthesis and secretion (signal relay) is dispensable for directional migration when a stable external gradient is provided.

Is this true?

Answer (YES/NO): NO